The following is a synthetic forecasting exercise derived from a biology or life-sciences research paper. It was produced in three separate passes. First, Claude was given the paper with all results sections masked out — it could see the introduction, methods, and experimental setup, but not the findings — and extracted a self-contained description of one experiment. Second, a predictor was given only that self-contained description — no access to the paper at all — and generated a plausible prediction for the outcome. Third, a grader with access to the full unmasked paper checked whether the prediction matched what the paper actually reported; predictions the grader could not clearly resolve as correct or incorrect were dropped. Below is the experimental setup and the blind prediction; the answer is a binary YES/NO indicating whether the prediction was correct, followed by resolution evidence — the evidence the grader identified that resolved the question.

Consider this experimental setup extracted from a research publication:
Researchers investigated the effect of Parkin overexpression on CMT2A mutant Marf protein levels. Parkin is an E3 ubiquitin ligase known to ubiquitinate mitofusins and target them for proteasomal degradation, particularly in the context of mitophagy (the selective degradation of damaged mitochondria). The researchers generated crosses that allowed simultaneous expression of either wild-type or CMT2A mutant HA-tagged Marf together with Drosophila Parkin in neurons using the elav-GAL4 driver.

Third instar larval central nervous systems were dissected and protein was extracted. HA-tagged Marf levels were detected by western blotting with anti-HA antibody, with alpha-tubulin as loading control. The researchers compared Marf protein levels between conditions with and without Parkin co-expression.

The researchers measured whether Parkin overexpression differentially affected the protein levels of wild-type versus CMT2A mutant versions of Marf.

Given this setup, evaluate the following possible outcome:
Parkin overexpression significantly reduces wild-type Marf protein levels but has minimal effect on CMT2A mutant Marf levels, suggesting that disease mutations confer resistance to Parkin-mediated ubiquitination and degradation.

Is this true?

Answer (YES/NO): YES